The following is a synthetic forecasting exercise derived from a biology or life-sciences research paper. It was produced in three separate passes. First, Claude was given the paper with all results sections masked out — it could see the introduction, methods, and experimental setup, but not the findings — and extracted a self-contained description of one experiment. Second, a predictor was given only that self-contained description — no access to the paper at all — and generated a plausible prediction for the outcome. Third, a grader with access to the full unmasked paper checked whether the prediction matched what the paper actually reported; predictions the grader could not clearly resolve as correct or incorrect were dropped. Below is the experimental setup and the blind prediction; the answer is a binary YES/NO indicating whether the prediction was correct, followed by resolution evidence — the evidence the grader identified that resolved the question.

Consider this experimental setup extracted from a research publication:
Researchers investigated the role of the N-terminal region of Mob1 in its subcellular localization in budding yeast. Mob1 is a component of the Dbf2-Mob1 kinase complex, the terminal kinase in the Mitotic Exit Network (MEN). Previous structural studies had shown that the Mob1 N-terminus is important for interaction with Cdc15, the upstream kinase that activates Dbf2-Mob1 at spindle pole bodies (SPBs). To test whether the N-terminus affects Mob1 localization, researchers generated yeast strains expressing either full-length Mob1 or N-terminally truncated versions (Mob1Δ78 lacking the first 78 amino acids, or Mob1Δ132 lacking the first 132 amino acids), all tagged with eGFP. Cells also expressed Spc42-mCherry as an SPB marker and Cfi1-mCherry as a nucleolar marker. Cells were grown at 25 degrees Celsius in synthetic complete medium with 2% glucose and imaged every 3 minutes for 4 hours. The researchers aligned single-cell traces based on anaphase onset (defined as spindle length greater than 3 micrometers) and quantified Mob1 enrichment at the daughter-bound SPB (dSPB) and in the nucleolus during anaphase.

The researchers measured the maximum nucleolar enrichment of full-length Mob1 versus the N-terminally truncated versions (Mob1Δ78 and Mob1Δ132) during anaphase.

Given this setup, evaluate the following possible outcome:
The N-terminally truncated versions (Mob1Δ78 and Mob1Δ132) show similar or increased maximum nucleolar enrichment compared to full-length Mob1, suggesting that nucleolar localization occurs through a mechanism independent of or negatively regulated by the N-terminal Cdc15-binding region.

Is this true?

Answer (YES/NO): YES